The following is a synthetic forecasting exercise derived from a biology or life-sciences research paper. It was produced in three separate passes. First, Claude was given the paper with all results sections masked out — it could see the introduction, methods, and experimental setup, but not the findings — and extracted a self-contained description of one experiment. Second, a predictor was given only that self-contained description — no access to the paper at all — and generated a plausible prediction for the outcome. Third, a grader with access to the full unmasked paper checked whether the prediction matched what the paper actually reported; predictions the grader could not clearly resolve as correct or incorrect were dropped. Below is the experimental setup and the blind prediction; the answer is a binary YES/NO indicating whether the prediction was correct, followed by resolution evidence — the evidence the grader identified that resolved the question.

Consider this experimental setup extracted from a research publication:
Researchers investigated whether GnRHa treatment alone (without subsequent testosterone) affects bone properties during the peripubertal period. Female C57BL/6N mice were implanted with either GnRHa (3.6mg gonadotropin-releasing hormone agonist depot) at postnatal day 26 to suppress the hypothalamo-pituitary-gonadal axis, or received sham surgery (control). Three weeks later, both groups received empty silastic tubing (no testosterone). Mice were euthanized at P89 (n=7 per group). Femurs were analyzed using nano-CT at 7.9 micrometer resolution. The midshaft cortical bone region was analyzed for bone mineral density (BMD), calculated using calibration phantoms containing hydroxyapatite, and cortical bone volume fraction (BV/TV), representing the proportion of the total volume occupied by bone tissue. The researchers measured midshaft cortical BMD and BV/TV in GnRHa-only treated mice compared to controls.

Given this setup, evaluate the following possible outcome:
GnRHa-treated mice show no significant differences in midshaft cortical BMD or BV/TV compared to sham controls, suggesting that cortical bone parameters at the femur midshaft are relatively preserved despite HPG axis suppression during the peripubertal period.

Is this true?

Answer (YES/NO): YES